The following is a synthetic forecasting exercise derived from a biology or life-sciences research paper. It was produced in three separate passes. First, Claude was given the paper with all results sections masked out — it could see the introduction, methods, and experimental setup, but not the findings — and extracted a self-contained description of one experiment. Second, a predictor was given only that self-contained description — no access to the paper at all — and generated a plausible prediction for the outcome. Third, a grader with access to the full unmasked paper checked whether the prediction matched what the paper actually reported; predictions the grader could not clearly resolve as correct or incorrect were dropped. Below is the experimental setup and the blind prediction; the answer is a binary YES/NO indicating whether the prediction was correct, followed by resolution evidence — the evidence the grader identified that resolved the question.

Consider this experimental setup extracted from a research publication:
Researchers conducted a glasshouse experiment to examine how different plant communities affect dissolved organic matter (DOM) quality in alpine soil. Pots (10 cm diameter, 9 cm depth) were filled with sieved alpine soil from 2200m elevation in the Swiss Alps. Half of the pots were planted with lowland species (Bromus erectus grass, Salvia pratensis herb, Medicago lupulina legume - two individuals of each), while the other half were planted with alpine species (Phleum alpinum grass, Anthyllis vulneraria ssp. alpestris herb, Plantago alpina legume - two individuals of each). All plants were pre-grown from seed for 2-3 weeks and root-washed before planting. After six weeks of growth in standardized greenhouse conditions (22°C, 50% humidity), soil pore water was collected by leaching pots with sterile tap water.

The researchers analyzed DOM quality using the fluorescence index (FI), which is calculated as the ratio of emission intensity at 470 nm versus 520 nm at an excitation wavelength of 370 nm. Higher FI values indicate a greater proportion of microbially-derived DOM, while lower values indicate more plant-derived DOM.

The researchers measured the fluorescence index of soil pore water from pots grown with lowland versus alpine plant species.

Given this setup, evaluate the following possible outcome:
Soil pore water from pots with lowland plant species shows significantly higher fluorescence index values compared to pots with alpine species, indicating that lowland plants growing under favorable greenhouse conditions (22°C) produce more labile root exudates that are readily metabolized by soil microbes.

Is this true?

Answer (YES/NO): YES